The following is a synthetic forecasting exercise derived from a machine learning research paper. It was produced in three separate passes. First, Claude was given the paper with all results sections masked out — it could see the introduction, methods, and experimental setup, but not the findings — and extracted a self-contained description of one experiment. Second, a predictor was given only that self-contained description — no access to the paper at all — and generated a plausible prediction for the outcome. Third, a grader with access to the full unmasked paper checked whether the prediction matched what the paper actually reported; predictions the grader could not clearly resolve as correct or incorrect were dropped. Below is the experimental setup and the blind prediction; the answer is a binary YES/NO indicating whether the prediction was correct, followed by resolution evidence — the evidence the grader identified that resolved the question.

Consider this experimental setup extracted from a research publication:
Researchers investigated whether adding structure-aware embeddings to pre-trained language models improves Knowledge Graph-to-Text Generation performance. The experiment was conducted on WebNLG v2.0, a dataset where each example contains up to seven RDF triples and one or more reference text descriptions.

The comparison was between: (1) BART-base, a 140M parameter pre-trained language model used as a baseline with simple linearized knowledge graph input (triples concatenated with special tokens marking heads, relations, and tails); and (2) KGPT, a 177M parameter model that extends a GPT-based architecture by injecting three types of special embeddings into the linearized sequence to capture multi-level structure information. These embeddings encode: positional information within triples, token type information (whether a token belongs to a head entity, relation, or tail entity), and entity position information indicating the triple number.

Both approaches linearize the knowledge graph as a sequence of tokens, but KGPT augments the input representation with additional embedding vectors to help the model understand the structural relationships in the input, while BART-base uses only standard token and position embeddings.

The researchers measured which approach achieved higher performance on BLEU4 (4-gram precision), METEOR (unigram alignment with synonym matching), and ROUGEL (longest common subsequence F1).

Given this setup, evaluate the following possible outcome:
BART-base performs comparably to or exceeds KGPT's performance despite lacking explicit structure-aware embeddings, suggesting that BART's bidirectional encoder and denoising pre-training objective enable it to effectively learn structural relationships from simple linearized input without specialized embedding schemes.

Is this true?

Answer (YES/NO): YES